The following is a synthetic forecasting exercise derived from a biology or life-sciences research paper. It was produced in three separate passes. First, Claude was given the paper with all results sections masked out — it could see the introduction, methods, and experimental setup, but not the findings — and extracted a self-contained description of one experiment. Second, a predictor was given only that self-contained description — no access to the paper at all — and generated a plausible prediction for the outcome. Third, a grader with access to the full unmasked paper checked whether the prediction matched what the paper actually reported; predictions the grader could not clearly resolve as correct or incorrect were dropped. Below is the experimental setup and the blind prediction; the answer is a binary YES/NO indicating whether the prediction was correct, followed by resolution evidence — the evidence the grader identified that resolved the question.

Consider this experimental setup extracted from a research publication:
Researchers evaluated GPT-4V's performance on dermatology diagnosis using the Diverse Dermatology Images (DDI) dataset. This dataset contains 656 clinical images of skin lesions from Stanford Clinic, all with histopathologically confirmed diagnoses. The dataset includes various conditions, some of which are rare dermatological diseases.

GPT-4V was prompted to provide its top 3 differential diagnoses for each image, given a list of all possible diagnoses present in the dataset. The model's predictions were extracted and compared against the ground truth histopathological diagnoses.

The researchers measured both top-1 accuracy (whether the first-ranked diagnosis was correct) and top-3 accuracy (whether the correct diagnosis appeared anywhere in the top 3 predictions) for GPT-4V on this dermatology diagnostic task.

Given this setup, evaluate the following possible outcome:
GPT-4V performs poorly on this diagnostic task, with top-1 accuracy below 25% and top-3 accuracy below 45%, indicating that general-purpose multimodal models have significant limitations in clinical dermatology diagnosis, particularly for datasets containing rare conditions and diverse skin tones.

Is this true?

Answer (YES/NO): YES